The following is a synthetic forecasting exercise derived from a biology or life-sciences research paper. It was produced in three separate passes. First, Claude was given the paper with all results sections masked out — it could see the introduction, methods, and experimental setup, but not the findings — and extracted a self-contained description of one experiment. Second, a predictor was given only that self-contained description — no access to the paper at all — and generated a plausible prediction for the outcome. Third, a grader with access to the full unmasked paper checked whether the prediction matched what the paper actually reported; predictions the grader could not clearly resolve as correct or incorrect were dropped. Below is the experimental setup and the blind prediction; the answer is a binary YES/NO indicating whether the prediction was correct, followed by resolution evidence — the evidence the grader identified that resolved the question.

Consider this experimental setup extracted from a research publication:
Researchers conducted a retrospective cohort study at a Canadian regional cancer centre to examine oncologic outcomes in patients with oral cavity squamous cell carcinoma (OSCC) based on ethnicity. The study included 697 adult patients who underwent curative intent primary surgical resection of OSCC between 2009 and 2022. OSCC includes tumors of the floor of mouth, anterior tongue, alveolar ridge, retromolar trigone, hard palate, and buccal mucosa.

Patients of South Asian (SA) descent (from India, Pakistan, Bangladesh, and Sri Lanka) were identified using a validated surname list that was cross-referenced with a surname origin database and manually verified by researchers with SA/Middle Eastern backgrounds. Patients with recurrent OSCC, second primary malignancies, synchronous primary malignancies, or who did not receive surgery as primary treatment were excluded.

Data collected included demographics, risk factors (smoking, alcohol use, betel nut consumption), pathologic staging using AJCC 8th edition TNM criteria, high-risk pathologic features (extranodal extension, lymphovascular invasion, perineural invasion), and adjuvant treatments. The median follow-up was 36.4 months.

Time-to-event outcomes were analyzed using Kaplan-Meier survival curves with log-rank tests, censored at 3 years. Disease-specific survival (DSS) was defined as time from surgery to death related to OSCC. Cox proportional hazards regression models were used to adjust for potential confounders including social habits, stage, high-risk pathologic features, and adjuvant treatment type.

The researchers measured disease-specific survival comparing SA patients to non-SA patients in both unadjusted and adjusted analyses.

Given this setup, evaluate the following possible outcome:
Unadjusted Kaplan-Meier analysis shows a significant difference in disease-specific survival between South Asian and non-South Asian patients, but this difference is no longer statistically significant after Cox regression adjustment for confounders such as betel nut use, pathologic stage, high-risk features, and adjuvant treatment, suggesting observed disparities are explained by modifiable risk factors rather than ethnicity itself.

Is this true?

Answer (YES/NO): NO